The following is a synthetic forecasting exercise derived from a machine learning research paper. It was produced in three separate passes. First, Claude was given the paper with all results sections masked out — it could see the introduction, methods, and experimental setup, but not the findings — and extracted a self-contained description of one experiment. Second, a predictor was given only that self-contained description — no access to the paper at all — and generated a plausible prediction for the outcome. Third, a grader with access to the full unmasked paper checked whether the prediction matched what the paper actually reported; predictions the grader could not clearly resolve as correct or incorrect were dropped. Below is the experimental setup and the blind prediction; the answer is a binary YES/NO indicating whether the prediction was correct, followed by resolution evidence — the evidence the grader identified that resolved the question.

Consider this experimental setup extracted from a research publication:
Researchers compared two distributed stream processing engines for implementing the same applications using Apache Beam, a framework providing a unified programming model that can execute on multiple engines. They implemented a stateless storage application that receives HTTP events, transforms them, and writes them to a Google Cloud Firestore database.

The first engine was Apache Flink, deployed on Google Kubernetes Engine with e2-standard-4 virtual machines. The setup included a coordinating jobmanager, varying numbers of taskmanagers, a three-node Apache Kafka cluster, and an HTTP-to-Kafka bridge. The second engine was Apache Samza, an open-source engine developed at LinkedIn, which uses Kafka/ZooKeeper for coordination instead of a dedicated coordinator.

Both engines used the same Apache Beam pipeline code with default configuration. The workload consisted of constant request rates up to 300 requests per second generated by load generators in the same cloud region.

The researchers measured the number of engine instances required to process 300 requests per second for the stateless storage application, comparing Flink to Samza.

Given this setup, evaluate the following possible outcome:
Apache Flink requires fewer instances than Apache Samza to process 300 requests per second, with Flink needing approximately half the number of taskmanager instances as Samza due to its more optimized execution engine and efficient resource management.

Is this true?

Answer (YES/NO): NO